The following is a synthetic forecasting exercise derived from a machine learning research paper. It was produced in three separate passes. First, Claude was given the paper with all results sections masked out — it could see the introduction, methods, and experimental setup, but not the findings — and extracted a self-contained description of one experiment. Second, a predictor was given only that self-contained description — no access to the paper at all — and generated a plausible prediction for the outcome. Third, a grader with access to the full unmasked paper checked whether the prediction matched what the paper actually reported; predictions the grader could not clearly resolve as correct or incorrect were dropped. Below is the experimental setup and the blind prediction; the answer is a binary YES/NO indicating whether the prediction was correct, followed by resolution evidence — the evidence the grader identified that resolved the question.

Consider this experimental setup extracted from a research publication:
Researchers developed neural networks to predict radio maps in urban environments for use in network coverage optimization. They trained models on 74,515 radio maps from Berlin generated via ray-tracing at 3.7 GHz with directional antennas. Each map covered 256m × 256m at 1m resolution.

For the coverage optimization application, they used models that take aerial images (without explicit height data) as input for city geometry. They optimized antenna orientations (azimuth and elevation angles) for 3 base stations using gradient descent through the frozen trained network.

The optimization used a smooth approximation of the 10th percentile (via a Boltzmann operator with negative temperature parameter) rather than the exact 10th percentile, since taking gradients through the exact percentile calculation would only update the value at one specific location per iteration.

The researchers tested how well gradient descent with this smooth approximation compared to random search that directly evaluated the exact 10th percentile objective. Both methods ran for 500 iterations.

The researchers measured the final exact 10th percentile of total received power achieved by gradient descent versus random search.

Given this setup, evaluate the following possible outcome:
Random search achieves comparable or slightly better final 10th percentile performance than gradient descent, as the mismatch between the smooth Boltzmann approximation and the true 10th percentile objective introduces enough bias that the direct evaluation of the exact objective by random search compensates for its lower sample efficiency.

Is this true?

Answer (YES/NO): NO